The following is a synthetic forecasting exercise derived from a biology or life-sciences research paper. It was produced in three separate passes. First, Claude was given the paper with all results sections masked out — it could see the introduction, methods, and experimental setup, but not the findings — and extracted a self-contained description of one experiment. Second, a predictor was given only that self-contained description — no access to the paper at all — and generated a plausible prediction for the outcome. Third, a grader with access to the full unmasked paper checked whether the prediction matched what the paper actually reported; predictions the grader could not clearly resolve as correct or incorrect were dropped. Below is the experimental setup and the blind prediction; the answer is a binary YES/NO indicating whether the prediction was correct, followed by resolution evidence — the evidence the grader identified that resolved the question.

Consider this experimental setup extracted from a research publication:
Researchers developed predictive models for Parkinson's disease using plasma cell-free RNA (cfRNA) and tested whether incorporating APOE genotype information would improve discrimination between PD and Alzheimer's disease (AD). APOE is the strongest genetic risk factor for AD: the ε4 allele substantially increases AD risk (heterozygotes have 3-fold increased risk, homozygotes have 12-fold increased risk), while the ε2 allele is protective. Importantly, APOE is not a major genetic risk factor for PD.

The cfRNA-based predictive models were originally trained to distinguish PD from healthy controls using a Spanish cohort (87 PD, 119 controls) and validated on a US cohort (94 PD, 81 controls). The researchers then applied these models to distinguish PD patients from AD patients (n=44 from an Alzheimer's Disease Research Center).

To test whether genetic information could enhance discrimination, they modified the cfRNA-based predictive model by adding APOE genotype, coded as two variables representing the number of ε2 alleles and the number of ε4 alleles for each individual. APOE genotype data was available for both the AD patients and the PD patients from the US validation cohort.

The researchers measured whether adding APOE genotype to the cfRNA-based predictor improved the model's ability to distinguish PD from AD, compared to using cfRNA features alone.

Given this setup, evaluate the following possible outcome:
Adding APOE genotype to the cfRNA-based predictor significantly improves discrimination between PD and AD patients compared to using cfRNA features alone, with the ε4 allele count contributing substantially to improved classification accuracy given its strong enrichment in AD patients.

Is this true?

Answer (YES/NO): YES